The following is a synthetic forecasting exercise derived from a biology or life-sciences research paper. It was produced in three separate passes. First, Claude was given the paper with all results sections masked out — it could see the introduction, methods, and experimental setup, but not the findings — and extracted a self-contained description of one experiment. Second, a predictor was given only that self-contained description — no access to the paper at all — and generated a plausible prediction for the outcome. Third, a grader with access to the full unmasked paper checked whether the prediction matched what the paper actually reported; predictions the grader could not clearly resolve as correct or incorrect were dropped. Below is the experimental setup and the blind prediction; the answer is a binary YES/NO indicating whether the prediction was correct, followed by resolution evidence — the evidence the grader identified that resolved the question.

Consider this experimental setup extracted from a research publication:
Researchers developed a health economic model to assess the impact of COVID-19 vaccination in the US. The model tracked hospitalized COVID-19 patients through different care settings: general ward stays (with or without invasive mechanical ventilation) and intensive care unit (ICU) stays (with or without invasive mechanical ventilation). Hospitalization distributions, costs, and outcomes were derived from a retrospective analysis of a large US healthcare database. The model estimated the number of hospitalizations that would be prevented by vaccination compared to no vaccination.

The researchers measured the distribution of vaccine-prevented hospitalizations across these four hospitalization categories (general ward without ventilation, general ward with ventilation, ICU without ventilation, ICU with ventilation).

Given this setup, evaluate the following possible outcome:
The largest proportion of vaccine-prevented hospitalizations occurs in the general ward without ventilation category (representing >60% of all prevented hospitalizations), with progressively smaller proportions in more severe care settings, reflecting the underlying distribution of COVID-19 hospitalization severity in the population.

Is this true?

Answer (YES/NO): NO